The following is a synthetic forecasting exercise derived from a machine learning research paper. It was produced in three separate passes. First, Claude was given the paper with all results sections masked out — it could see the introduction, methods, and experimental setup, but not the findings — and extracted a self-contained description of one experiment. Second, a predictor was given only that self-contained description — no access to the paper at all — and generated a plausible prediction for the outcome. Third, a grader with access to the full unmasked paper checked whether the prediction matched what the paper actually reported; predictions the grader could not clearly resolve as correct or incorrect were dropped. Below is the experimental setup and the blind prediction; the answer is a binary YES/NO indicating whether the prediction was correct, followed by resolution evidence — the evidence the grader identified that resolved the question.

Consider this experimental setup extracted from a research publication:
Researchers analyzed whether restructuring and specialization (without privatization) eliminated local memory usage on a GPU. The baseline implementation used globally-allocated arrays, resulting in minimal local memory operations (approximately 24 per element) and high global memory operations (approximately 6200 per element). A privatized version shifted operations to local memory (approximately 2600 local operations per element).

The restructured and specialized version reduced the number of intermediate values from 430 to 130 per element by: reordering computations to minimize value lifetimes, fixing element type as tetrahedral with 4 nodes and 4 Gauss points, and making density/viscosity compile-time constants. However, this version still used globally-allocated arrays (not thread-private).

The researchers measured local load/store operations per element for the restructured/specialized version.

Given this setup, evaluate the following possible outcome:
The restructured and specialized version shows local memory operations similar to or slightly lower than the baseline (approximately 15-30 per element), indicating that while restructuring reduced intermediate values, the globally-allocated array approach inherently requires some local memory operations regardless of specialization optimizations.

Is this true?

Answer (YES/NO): NO